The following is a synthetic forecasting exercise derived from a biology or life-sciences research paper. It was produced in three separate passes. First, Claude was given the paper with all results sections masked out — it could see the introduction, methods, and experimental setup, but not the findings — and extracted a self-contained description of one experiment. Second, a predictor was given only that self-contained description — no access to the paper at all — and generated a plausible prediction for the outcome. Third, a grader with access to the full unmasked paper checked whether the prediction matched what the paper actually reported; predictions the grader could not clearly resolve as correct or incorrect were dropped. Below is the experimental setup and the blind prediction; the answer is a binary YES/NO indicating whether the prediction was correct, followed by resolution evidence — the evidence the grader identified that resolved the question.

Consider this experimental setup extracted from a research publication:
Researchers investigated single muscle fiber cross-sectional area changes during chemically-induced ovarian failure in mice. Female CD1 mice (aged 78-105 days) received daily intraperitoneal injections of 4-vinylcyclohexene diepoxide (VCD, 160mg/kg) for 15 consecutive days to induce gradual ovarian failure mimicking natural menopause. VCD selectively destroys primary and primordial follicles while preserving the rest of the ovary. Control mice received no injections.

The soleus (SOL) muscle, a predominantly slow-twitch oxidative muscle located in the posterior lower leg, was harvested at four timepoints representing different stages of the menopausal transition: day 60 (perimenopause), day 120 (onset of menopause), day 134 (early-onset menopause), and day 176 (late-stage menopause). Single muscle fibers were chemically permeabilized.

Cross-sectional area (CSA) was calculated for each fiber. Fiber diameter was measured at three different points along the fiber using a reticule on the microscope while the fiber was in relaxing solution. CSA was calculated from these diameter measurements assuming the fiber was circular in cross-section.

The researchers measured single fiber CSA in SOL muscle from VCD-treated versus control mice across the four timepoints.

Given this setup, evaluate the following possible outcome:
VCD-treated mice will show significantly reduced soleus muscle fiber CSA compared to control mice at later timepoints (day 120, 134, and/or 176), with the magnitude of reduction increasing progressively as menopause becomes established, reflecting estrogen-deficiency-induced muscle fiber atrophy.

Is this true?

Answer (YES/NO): NO